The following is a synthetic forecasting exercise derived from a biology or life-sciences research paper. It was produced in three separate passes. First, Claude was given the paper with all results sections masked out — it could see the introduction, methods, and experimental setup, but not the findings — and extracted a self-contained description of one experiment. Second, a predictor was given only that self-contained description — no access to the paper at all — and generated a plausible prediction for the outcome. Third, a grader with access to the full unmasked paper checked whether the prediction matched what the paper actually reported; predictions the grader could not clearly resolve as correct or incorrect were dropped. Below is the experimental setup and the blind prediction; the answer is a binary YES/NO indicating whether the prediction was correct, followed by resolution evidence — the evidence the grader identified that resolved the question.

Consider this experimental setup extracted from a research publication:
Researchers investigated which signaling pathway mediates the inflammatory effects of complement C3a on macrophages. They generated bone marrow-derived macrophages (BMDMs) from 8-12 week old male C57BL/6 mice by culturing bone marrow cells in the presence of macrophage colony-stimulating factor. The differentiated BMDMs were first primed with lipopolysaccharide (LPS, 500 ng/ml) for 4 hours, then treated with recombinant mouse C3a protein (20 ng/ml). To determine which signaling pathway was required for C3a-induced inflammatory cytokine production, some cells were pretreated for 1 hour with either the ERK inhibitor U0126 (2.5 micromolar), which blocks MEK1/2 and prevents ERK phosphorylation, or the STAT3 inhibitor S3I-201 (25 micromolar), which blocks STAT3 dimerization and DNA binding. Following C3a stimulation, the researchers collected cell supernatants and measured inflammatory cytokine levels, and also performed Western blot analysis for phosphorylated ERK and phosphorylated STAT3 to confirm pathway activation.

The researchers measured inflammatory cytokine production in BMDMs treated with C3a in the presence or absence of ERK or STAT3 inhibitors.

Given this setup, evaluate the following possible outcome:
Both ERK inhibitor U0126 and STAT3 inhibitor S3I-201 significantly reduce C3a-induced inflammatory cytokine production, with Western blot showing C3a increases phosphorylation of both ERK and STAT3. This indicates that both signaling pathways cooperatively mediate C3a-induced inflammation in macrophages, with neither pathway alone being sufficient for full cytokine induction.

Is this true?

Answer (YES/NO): NO